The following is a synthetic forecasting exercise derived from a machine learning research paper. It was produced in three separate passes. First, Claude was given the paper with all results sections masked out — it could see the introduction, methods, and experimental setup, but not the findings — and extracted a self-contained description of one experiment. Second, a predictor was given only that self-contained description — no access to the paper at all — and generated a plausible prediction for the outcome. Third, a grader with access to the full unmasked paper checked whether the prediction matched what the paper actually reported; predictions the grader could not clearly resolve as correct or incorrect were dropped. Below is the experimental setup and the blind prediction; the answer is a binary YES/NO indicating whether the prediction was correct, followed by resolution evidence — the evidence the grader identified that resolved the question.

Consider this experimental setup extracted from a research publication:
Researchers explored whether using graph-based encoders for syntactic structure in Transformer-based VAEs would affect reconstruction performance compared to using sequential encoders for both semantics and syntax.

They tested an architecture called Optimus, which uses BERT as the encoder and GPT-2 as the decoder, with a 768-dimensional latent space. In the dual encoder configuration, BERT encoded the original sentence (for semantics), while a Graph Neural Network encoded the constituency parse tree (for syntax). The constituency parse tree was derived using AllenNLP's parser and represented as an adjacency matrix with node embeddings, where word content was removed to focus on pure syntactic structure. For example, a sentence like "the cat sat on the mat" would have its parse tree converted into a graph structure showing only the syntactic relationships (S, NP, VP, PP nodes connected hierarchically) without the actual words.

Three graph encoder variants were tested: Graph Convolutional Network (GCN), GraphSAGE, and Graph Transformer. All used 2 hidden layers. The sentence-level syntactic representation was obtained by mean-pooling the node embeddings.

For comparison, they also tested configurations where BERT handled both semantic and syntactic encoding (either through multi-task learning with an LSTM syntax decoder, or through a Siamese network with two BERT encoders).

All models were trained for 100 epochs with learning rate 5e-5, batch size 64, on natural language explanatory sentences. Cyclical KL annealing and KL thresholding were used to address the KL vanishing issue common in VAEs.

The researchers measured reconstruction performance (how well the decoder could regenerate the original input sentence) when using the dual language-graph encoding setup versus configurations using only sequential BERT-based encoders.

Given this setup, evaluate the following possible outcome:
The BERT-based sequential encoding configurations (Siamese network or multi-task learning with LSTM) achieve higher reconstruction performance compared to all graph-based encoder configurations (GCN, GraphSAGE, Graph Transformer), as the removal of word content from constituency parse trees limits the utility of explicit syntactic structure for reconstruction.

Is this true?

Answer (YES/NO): YES